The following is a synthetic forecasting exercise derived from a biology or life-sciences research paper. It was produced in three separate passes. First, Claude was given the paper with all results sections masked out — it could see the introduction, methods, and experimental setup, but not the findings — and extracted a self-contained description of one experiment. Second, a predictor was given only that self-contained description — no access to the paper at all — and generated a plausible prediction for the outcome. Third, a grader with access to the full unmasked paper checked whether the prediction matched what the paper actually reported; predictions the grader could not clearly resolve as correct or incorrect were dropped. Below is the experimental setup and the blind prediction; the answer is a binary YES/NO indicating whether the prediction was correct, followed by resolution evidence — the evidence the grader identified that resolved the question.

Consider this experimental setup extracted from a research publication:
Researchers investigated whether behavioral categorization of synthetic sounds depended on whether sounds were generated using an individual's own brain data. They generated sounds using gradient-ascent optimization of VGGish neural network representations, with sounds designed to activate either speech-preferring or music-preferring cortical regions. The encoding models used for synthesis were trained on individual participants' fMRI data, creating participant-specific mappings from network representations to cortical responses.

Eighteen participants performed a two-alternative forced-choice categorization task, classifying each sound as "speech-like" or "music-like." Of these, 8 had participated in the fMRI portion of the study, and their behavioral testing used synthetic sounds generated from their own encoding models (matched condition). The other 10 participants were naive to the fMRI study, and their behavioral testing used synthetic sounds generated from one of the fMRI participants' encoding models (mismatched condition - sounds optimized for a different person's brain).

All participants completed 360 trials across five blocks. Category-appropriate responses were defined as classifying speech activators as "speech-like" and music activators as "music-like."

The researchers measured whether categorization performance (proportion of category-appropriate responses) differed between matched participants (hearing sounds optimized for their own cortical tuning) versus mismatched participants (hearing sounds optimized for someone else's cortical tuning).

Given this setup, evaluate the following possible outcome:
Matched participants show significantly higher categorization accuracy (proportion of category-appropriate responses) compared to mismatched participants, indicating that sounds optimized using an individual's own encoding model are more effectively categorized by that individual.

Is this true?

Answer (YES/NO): NO